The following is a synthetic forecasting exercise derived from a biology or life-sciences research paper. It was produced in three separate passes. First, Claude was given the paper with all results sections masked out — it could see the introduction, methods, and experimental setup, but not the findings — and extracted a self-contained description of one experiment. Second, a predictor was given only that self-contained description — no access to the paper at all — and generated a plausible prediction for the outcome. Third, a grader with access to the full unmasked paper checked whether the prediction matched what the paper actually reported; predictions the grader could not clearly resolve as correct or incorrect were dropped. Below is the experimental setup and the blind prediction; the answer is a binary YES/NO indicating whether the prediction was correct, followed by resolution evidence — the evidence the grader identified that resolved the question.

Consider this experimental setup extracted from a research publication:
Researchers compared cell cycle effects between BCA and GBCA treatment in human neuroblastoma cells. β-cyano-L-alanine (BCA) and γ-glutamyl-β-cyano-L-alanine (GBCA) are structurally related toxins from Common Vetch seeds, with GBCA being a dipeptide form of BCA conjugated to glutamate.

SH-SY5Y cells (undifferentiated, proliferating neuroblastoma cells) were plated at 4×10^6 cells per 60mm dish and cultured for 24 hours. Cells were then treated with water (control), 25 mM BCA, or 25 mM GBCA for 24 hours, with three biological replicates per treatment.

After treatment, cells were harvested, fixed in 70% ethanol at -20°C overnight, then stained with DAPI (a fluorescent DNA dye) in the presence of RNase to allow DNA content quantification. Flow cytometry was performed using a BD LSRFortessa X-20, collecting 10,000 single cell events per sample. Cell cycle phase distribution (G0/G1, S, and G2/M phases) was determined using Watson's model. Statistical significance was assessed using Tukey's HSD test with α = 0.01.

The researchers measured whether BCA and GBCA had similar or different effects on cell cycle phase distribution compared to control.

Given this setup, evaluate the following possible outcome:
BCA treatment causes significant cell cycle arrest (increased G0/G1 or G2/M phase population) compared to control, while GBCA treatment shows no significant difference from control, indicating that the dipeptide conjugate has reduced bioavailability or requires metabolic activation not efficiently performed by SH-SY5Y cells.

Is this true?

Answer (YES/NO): NO